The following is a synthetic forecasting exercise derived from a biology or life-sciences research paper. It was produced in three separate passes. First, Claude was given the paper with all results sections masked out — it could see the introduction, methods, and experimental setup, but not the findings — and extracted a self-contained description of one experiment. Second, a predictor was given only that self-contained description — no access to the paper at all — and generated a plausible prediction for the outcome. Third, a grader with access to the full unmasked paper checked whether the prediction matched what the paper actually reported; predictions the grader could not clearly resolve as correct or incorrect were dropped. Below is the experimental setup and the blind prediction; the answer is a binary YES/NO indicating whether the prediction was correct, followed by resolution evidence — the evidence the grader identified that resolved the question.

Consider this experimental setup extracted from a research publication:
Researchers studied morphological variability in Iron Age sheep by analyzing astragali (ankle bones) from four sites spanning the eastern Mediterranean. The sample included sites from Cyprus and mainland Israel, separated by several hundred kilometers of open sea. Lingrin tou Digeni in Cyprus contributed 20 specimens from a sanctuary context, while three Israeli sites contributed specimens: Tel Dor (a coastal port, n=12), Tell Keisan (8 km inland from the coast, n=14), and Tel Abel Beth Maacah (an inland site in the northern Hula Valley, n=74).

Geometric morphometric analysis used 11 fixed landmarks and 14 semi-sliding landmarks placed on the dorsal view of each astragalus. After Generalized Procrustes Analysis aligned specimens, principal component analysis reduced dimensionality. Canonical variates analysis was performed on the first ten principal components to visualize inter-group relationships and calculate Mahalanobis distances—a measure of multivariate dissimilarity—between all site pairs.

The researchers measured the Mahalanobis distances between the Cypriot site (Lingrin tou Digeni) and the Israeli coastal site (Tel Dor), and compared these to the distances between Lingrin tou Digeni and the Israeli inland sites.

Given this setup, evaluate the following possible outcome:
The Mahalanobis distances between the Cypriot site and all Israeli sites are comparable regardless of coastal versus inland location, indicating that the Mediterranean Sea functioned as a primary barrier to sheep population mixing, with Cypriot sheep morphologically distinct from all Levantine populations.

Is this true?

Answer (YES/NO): NO